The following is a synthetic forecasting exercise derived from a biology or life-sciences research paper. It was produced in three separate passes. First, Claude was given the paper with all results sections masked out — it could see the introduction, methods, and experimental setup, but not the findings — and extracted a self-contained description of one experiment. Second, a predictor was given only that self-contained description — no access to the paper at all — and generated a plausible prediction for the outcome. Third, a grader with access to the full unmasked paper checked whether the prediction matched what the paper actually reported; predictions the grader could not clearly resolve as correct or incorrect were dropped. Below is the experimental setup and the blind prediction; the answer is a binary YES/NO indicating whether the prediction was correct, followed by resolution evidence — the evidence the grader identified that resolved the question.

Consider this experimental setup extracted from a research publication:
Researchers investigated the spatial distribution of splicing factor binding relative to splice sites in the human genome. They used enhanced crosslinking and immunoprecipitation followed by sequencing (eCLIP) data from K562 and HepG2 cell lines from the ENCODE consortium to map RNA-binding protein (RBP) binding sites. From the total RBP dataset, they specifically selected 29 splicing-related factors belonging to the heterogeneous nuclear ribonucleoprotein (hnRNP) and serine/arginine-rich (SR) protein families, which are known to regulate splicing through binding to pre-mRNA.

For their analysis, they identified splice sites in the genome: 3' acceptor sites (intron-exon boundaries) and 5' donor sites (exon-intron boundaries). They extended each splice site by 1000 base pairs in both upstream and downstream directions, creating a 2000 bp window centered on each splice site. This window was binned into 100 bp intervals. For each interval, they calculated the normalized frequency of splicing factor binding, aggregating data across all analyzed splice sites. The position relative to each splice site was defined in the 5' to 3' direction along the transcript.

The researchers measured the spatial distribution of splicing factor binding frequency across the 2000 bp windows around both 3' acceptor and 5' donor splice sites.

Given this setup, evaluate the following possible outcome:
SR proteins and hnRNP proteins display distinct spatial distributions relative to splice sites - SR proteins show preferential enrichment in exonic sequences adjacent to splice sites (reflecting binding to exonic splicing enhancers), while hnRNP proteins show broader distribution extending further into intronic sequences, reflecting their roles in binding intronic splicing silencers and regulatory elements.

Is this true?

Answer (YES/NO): NO